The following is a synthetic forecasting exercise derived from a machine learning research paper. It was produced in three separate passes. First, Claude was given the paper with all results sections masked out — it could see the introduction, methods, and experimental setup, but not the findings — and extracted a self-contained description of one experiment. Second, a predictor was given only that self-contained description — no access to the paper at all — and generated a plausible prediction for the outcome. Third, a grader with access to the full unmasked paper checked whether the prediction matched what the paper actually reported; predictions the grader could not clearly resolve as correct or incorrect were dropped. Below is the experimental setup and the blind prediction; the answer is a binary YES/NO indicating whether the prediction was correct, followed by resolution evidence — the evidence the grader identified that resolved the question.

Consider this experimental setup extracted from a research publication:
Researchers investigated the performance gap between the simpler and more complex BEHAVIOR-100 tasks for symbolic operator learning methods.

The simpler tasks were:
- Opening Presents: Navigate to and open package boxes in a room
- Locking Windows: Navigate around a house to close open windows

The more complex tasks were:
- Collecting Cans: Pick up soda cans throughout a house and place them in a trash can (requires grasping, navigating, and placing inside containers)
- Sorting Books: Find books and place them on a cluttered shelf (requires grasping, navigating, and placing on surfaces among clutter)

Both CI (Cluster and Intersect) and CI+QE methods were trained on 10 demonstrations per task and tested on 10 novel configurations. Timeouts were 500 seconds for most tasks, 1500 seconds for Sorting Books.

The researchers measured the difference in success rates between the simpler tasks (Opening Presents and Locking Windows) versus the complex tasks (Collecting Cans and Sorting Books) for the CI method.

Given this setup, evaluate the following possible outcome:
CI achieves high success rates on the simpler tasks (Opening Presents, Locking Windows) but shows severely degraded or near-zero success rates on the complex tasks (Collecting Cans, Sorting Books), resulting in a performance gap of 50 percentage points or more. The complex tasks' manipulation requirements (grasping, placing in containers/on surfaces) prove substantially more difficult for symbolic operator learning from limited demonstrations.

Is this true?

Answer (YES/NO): YES